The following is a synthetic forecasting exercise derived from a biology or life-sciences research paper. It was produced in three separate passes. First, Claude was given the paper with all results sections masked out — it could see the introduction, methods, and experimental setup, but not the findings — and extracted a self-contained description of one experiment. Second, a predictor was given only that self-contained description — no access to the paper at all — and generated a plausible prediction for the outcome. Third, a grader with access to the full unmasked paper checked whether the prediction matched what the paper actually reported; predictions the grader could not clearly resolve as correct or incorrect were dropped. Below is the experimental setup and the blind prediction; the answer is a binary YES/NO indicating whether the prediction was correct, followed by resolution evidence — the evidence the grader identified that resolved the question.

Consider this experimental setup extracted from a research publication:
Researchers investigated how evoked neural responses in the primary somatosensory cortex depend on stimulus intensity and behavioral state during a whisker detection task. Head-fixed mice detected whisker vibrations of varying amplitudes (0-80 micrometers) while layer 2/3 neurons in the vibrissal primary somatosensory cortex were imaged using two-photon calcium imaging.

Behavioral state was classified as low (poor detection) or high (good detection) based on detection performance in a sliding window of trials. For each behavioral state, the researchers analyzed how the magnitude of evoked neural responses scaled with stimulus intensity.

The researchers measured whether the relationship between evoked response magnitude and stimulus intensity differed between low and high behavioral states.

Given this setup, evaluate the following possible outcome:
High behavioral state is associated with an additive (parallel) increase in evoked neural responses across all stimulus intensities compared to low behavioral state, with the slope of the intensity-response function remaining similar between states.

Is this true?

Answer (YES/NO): NO